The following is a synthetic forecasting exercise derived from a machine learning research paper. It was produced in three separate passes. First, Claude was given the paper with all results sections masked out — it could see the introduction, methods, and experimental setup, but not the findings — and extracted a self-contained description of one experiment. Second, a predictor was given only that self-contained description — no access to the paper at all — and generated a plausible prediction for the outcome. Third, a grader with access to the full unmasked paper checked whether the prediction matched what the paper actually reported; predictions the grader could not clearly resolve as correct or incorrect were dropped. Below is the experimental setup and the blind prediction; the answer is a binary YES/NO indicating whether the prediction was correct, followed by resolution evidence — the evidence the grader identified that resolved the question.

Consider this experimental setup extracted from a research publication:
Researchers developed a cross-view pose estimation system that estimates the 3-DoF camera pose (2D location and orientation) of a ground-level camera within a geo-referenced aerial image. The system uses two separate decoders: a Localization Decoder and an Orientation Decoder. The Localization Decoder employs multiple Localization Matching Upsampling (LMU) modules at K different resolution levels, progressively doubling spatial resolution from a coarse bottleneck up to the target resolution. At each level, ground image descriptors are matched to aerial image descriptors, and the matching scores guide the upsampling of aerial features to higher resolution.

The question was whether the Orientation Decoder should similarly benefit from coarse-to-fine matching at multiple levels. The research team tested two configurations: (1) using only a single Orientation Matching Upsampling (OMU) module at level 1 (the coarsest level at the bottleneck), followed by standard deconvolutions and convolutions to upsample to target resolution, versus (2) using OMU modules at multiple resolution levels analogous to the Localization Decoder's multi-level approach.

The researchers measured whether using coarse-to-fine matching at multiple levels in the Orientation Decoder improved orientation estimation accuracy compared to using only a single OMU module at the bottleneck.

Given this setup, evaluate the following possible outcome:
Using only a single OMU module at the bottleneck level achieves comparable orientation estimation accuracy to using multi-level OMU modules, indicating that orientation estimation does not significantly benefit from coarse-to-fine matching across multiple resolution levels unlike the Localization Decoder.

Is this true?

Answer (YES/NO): NO